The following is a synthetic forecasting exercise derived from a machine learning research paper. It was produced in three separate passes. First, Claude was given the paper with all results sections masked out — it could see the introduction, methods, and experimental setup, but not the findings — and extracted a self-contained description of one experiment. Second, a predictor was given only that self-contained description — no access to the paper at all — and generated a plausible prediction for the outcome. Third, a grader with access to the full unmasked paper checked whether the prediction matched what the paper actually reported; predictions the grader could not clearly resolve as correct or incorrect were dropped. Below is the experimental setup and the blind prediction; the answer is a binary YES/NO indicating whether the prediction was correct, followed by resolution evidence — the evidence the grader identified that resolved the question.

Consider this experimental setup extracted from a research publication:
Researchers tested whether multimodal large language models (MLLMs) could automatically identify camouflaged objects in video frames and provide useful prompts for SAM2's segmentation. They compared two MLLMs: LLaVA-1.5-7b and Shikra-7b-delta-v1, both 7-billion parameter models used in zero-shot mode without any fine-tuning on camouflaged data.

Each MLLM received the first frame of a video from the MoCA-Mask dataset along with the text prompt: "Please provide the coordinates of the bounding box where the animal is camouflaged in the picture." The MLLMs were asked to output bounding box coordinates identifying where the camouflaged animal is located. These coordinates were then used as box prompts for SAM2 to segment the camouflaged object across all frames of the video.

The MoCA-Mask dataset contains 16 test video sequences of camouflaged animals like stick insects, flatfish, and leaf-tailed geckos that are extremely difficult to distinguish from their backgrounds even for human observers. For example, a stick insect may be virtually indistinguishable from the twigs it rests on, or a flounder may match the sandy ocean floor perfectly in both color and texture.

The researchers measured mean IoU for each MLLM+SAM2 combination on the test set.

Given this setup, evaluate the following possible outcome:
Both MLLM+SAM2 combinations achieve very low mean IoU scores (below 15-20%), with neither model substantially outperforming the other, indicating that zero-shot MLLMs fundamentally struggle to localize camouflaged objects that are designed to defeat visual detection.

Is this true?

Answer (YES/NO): NO